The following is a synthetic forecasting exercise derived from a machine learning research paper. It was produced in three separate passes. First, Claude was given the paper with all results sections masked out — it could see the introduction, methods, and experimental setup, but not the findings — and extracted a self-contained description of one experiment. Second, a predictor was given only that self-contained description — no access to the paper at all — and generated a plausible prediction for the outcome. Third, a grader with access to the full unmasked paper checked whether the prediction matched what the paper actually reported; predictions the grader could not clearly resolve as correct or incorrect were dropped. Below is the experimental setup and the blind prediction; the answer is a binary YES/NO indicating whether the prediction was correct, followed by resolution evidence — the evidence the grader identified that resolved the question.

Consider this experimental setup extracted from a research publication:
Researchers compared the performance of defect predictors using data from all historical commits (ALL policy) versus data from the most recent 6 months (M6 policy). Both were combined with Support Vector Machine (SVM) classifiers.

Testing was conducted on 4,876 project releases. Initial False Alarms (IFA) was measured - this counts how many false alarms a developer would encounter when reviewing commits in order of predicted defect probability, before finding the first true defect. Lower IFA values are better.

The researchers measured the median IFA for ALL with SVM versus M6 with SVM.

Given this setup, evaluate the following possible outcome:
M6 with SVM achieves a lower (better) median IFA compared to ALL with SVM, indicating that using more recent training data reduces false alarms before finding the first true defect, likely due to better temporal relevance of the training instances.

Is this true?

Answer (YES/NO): NO